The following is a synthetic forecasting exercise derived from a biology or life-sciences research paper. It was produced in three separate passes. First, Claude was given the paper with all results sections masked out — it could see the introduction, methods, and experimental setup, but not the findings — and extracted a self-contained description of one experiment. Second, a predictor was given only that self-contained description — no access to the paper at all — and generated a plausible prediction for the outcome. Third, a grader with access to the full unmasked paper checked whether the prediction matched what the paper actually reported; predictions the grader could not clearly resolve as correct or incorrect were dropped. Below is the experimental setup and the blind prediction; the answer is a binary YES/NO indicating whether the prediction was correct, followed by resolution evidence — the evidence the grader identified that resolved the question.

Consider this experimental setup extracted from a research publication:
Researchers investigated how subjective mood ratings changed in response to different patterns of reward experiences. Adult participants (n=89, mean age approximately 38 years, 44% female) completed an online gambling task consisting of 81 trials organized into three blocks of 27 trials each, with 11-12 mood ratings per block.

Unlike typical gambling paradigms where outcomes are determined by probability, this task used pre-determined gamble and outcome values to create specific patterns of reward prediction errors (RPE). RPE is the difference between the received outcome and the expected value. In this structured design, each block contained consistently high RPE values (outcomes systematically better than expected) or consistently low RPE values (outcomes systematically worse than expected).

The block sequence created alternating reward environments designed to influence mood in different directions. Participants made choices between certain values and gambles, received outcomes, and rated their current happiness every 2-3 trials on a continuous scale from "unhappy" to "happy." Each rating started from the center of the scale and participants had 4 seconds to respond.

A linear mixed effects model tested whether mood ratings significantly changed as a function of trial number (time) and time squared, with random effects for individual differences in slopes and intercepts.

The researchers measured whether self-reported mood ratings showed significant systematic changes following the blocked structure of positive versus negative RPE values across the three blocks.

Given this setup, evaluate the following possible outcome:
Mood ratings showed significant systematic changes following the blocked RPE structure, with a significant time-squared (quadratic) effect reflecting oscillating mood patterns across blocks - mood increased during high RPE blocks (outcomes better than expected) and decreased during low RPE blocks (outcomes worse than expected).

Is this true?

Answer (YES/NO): NO